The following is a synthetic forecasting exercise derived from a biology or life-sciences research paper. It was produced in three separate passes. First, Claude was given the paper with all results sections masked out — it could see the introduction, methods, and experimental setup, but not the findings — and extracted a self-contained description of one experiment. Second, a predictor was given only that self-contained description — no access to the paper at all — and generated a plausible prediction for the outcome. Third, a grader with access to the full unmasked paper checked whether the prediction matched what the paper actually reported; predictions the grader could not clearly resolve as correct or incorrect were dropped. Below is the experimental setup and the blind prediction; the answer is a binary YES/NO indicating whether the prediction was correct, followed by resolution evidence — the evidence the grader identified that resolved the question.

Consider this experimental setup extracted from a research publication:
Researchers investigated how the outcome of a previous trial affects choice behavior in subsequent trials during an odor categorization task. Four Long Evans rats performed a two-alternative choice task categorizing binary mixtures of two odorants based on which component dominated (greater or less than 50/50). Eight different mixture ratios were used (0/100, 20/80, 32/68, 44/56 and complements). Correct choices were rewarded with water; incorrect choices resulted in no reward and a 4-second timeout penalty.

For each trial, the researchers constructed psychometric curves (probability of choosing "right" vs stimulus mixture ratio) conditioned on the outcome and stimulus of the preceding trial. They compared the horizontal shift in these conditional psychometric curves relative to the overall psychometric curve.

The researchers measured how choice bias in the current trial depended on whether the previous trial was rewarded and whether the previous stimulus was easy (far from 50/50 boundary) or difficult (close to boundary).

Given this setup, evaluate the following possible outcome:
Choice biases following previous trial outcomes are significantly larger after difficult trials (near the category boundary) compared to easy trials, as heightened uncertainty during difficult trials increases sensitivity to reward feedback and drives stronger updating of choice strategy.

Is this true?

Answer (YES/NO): YES